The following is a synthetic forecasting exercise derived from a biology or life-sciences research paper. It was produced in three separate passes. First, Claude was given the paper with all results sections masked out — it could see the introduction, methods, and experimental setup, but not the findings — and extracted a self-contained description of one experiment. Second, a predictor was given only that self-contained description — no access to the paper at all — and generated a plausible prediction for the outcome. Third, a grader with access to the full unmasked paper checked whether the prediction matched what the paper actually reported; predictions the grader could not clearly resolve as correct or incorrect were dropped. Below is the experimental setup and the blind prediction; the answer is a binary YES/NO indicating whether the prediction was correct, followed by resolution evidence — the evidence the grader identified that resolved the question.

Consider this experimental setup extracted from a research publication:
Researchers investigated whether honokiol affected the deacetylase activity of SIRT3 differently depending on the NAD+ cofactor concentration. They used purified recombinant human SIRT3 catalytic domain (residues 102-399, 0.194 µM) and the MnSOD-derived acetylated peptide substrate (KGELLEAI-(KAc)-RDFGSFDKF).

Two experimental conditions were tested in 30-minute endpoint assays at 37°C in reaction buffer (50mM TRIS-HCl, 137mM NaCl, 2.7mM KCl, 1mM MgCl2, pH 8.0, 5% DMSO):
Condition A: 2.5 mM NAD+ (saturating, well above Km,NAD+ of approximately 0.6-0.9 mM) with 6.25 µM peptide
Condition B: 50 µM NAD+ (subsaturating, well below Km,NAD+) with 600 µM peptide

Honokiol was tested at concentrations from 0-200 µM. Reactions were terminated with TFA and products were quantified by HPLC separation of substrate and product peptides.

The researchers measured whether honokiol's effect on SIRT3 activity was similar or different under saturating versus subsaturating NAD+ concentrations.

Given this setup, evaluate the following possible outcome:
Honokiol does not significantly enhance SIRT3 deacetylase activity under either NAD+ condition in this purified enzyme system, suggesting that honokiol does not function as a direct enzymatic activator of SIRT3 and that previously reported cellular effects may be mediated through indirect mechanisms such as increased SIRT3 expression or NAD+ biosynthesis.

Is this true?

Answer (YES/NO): NO